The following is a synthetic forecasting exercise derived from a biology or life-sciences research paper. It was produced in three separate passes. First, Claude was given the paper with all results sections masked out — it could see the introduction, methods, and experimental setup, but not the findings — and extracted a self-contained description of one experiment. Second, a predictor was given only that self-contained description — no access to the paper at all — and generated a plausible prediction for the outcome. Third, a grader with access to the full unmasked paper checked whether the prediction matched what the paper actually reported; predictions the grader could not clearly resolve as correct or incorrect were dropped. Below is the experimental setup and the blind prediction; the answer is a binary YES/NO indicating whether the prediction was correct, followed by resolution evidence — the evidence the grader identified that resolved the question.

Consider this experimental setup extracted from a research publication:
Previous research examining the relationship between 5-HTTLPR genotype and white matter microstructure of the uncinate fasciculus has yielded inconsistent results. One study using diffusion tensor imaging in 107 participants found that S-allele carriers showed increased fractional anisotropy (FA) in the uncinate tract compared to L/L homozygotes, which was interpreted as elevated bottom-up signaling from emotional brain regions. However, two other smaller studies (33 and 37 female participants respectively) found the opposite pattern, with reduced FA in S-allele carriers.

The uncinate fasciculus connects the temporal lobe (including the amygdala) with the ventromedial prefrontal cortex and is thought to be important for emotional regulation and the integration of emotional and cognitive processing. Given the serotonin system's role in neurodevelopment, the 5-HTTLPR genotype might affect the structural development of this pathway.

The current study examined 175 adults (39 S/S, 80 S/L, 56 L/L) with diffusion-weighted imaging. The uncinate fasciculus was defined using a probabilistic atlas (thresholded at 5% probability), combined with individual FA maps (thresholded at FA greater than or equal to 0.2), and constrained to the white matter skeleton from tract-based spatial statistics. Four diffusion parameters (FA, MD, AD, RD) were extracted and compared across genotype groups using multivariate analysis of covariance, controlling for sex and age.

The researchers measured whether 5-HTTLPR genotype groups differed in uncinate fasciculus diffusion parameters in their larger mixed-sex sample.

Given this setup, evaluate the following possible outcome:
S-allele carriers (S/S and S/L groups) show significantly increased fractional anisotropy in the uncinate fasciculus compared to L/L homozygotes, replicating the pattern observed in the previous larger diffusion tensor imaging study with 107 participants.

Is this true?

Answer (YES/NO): NO